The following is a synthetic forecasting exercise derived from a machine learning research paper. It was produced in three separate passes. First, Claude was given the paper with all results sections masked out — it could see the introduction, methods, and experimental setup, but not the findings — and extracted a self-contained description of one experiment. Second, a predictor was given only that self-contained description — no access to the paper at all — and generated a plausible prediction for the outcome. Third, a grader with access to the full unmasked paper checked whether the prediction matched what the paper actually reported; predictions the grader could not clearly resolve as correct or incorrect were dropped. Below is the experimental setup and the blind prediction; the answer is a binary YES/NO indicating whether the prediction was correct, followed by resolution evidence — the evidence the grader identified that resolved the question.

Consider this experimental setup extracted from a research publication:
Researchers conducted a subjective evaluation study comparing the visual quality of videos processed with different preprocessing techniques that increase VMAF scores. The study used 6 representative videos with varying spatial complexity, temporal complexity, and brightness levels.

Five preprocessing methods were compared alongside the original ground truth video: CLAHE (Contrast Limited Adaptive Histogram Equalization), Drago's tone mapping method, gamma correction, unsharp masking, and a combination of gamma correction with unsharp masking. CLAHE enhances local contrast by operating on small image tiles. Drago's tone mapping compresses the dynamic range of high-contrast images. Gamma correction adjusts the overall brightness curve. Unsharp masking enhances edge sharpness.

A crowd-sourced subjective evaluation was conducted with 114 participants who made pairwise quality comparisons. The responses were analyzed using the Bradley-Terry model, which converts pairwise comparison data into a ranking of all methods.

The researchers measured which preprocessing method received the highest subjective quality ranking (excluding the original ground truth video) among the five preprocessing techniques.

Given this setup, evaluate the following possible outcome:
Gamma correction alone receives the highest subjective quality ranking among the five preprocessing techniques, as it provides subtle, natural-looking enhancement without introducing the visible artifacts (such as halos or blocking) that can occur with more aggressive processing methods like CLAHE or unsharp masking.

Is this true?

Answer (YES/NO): NO